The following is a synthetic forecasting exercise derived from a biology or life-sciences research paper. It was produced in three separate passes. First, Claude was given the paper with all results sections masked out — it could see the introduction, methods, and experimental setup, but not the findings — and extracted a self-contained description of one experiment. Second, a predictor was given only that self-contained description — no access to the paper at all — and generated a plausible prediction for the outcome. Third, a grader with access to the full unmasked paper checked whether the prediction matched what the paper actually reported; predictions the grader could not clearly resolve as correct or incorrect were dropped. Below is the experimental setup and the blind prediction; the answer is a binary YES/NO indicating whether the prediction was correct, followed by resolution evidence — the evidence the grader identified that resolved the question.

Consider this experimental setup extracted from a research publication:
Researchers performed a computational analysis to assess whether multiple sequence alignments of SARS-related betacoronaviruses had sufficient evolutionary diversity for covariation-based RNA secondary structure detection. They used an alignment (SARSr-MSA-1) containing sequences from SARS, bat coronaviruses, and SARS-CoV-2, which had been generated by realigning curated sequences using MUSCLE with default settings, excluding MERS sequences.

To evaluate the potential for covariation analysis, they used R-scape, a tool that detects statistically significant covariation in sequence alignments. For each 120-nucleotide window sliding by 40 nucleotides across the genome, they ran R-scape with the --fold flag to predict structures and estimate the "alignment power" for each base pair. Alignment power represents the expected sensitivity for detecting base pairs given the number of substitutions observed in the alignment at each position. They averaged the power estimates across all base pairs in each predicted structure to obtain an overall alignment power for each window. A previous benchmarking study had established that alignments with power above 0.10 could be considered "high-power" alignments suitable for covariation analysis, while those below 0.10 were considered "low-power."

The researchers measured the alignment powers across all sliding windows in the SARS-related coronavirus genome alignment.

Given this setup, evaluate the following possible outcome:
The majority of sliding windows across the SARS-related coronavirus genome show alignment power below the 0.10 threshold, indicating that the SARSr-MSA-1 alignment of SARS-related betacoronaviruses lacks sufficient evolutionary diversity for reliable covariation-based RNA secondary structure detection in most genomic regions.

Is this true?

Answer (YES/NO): YES